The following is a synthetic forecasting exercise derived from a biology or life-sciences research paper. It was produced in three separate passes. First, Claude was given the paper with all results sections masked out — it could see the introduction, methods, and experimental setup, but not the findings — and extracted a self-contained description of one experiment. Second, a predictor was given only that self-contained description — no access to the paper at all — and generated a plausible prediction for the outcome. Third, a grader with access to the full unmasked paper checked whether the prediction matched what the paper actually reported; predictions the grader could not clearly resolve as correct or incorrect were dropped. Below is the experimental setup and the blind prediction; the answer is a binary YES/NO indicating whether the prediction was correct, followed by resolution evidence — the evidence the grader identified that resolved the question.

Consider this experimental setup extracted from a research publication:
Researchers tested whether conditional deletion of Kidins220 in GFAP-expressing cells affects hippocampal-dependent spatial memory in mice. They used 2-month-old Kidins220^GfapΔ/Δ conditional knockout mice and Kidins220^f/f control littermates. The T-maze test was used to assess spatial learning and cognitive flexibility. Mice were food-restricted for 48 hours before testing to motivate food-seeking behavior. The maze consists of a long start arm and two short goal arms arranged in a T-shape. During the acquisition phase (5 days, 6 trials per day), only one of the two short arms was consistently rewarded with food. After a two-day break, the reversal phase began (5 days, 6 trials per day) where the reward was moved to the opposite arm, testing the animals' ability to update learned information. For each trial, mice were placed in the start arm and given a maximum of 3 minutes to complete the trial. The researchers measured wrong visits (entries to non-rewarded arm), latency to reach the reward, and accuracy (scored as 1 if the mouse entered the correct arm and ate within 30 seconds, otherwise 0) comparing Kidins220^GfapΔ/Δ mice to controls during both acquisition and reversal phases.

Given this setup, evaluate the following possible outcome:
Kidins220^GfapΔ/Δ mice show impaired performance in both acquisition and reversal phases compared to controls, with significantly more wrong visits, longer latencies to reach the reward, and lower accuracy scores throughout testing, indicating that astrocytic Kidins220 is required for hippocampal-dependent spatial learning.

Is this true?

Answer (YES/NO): NO